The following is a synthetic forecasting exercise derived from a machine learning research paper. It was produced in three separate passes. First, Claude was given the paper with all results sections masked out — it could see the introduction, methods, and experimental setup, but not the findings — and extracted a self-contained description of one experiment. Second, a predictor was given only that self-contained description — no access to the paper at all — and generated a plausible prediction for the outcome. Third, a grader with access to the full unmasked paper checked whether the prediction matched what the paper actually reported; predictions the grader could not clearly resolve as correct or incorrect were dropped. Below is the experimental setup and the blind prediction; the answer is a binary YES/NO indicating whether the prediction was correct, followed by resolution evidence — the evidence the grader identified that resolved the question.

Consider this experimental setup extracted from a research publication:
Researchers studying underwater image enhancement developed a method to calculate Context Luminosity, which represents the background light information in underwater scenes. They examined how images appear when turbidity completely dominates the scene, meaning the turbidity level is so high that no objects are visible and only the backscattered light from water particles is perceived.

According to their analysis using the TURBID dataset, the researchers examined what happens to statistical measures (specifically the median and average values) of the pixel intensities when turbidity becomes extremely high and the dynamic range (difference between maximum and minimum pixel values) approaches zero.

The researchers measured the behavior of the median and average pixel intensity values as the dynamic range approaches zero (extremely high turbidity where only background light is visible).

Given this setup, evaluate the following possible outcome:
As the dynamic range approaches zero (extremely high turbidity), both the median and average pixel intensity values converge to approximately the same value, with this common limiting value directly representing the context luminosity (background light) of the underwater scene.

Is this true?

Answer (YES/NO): YES